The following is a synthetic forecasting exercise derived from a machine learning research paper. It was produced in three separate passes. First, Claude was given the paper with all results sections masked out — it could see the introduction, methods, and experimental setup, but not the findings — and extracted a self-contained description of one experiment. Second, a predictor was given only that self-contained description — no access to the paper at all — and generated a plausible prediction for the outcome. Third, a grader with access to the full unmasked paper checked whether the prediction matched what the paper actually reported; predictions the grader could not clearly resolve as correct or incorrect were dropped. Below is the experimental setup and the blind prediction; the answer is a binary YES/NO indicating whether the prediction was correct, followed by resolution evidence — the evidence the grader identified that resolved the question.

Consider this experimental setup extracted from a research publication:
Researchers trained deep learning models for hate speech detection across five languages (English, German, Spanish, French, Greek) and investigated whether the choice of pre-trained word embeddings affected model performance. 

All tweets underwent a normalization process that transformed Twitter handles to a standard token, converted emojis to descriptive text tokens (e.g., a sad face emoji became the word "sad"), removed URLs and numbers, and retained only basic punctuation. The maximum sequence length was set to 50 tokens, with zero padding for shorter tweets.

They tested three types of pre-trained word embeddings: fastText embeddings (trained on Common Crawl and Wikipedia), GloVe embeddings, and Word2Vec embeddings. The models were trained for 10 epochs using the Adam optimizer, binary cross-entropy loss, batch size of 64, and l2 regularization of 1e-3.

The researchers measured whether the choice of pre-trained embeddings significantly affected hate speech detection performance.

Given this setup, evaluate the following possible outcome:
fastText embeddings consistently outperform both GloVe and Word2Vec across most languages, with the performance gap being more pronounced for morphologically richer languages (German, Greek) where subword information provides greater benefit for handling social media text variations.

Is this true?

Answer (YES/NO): NO